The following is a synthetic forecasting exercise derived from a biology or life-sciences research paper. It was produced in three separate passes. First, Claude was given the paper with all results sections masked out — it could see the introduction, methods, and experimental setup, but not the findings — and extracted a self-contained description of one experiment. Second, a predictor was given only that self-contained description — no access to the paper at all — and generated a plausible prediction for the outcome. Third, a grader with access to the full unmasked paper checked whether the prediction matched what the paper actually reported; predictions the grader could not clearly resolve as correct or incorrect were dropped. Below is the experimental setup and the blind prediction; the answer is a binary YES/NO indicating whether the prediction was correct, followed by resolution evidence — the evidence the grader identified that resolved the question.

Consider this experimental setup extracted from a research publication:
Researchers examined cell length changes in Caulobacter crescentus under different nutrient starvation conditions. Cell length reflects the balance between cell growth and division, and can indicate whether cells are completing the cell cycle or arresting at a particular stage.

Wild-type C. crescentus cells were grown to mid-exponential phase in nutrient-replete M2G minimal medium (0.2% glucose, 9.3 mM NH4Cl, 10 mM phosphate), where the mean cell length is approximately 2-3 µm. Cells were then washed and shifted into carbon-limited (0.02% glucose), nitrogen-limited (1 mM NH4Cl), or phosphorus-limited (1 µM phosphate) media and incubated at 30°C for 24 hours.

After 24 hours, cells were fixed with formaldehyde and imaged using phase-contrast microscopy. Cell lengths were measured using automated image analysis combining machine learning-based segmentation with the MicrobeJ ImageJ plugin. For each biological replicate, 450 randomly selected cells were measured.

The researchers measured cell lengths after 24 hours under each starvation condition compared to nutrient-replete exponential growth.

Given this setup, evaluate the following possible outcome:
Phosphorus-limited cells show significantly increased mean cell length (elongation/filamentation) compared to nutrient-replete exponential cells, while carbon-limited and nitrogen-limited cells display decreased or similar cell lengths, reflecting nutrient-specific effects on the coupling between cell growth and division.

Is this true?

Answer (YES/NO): YES